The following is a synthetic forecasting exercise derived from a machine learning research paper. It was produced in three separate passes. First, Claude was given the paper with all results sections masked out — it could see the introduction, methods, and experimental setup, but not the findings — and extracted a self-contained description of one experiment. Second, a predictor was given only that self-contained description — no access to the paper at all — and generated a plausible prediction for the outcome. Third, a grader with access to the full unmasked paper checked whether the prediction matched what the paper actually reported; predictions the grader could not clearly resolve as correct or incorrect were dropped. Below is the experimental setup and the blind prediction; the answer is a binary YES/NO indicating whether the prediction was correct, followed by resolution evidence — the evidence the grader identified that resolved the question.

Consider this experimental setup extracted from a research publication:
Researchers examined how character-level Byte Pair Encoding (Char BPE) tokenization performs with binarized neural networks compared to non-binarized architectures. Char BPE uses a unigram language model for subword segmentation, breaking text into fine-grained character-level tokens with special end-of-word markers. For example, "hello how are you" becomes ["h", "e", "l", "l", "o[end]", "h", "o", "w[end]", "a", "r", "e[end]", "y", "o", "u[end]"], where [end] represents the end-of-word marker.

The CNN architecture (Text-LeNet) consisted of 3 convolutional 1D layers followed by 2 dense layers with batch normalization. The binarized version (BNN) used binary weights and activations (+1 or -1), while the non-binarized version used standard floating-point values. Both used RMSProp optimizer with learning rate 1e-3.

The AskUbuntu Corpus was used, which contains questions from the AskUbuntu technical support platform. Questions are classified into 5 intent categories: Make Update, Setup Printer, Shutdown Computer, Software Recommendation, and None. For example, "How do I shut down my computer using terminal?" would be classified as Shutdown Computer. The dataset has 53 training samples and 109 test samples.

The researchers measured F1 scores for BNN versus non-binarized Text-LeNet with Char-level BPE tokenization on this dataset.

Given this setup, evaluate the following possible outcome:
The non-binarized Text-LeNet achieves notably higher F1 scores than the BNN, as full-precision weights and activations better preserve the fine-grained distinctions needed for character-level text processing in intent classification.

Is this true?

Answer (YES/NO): NO